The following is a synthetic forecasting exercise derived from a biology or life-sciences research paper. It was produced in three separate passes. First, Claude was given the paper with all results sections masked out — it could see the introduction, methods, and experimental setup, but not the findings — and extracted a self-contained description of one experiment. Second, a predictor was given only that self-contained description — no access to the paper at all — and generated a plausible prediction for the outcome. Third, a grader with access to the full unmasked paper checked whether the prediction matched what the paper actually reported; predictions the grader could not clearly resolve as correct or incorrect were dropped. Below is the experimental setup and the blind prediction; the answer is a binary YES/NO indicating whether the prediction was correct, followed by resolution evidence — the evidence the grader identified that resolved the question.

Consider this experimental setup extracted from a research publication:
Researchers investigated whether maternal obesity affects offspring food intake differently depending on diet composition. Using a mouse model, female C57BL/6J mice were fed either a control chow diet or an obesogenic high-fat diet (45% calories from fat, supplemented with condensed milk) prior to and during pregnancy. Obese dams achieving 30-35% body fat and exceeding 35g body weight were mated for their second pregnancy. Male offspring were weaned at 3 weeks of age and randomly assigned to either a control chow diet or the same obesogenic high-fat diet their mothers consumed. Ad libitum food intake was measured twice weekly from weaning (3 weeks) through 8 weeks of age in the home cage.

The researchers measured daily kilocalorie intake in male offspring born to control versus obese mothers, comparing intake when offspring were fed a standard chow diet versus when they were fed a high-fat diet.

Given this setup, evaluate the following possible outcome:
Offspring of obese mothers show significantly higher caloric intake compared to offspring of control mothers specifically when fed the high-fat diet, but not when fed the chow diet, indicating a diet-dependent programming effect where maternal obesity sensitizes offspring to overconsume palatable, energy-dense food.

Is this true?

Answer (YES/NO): YES